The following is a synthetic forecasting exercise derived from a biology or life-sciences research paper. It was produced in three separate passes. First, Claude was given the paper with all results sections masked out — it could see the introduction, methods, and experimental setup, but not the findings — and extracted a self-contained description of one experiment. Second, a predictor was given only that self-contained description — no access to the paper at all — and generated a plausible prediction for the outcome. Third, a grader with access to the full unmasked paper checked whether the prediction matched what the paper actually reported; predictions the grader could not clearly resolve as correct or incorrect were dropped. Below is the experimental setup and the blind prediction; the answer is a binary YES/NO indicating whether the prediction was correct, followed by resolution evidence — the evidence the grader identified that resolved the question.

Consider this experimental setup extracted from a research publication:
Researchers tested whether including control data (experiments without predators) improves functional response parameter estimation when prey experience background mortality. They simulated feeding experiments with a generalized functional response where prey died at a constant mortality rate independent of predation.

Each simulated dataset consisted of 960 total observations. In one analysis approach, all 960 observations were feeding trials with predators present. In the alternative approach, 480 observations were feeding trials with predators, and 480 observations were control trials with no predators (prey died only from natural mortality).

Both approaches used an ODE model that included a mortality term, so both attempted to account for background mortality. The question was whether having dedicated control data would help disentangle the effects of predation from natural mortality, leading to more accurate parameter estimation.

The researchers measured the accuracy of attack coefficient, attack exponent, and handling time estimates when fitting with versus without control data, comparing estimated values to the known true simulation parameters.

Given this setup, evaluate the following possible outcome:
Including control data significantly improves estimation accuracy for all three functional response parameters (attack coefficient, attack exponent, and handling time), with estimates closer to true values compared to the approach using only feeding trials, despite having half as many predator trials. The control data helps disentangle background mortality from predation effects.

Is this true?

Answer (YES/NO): NO